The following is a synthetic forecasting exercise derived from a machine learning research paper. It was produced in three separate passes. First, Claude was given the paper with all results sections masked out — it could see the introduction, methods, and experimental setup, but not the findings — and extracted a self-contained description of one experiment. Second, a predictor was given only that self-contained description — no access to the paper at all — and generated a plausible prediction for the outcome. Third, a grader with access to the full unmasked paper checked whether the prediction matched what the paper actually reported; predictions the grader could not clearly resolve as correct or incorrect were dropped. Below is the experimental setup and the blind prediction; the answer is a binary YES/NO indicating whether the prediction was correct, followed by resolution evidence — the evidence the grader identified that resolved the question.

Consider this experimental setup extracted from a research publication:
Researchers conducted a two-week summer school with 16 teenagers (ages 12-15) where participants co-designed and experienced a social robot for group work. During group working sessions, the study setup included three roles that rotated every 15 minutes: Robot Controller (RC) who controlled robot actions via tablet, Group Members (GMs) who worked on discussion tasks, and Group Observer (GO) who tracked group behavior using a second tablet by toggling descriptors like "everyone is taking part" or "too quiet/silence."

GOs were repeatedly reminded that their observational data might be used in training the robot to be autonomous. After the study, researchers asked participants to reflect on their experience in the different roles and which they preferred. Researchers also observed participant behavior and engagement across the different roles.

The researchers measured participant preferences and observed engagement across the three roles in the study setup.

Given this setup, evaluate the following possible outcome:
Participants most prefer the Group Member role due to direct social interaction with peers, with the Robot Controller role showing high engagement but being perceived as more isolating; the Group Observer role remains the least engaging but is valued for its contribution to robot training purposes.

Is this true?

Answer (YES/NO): NO